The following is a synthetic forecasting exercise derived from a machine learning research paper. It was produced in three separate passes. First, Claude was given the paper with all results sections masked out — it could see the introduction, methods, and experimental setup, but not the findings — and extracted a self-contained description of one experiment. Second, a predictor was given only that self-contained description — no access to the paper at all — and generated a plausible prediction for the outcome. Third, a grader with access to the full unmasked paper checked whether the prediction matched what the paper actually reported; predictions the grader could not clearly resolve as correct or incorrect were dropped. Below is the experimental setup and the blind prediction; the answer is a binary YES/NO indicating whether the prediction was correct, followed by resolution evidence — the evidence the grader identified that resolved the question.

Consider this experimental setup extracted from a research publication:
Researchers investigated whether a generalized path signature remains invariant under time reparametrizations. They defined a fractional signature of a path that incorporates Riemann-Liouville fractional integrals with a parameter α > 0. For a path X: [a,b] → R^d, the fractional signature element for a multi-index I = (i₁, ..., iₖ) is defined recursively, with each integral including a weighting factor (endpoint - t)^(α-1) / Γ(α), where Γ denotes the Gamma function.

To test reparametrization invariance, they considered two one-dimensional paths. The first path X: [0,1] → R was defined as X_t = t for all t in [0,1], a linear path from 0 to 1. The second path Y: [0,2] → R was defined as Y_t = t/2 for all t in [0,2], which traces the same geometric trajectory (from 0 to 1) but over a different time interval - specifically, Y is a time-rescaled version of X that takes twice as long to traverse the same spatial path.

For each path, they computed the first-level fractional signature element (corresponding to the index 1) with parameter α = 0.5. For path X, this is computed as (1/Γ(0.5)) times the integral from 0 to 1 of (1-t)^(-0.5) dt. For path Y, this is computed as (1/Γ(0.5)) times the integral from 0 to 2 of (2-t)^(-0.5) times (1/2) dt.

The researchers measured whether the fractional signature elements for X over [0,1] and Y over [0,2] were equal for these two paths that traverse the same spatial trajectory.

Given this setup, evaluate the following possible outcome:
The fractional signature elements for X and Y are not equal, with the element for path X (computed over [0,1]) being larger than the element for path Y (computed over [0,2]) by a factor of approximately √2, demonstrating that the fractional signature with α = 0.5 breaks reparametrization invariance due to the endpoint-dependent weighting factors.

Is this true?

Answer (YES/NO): YES